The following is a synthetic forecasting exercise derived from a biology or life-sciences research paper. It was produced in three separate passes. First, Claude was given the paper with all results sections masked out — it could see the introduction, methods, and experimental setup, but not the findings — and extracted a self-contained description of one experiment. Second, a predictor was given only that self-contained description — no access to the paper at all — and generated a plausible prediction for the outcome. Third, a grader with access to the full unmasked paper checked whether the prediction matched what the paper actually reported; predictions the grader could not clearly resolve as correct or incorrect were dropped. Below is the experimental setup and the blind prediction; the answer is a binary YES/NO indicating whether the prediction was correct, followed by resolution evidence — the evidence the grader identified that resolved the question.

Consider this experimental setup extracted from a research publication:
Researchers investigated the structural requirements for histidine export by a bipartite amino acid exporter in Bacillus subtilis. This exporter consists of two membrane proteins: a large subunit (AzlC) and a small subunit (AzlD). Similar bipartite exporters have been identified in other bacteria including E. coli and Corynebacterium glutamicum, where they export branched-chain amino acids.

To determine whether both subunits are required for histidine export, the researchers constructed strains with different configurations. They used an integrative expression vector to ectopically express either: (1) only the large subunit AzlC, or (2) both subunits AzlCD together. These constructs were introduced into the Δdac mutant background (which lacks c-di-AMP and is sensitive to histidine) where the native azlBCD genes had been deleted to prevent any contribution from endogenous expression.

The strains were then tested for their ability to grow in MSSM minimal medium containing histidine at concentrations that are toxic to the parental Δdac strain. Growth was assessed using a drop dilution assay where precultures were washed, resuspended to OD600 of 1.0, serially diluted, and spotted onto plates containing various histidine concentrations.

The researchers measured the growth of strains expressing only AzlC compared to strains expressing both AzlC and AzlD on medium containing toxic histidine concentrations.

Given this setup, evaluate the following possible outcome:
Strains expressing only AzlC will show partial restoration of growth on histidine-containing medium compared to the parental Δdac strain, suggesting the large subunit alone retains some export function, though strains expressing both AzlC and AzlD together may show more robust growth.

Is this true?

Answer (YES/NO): NO